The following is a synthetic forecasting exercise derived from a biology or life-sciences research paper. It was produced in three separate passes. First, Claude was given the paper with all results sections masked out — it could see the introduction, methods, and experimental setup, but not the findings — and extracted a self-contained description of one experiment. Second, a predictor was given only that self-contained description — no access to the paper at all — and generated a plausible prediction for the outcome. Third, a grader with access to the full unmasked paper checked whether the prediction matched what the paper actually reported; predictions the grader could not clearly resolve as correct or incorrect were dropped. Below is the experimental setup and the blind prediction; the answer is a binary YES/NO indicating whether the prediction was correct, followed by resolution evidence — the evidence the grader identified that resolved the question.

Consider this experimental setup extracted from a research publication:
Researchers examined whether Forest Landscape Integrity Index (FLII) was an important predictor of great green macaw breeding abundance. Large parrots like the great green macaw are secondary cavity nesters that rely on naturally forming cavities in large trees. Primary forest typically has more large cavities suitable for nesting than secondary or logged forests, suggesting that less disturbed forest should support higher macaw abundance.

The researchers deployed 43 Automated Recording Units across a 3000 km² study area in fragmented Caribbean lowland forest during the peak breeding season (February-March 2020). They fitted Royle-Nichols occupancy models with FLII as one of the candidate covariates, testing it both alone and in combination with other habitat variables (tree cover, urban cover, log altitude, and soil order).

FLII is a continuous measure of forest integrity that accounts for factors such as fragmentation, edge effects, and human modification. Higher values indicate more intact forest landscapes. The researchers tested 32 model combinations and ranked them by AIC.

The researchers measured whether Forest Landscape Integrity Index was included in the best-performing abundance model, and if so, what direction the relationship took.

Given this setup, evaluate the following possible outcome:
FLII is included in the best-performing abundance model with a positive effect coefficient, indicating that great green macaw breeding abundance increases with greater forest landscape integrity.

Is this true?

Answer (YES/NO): NO